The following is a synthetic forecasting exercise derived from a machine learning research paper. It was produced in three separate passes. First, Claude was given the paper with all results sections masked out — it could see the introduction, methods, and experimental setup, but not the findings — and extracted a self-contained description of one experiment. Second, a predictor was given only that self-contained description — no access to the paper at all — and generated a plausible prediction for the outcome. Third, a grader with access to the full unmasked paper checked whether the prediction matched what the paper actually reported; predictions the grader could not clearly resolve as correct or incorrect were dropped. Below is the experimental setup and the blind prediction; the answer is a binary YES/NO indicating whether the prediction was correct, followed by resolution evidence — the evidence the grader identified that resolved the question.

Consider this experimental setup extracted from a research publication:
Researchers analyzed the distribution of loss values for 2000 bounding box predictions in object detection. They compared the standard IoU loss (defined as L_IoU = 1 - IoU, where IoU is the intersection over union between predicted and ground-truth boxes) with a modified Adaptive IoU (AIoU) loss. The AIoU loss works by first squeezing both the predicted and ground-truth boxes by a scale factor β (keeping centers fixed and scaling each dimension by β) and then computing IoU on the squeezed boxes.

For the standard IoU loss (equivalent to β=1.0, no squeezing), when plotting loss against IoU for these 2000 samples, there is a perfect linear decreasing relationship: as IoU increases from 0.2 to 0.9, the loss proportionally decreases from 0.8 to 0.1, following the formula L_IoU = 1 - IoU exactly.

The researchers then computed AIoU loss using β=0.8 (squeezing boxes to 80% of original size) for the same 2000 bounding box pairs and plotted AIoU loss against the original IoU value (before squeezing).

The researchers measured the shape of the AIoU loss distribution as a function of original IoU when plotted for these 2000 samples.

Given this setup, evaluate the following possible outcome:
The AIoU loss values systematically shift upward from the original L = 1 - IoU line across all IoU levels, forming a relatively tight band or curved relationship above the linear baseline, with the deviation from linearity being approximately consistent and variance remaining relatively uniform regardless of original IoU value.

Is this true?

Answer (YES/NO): NO